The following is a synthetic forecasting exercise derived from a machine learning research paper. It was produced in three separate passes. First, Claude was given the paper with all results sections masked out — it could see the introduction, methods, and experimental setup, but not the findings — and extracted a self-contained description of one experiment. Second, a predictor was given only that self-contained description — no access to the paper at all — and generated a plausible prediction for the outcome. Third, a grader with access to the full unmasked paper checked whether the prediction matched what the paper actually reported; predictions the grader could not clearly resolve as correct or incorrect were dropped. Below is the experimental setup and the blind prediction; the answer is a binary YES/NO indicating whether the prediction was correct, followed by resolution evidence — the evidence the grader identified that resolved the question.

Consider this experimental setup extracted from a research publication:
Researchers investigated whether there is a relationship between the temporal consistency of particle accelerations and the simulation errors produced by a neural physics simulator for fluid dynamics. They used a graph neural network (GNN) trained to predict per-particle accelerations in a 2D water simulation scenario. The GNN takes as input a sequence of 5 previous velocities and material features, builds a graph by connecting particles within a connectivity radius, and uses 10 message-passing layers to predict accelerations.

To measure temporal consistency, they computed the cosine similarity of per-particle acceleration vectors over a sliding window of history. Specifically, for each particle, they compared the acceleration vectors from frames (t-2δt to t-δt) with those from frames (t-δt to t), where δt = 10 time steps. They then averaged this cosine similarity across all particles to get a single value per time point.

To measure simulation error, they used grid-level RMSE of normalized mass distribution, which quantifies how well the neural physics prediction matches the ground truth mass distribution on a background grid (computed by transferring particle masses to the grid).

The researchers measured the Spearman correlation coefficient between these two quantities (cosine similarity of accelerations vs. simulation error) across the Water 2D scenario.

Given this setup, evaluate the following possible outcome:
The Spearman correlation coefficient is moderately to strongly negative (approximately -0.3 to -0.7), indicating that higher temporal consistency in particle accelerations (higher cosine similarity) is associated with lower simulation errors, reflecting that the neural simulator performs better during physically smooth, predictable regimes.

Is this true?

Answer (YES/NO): YES